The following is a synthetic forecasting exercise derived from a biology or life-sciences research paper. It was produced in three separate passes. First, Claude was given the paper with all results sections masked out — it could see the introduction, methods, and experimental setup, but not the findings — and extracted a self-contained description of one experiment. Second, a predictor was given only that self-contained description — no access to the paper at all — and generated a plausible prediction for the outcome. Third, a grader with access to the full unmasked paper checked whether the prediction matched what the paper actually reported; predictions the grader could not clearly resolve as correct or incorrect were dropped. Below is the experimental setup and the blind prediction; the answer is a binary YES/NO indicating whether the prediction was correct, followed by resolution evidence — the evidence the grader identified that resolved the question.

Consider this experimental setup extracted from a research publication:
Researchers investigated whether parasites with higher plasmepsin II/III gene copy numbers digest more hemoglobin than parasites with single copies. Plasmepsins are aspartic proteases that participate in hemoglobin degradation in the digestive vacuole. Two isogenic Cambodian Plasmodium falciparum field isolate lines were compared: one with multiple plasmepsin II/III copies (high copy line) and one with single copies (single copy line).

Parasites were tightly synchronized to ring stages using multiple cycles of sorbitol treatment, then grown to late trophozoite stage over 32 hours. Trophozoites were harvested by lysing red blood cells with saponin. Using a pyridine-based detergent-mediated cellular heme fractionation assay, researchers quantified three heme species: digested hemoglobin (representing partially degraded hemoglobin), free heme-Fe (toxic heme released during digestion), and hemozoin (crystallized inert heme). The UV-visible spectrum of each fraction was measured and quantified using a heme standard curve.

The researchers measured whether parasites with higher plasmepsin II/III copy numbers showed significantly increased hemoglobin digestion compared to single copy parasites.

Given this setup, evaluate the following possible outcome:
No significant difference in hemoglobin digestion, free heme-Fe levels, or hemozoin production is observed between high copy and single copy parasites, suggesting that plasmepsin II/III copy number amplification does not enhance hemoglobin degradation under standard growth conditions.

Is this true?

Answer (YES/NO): YES